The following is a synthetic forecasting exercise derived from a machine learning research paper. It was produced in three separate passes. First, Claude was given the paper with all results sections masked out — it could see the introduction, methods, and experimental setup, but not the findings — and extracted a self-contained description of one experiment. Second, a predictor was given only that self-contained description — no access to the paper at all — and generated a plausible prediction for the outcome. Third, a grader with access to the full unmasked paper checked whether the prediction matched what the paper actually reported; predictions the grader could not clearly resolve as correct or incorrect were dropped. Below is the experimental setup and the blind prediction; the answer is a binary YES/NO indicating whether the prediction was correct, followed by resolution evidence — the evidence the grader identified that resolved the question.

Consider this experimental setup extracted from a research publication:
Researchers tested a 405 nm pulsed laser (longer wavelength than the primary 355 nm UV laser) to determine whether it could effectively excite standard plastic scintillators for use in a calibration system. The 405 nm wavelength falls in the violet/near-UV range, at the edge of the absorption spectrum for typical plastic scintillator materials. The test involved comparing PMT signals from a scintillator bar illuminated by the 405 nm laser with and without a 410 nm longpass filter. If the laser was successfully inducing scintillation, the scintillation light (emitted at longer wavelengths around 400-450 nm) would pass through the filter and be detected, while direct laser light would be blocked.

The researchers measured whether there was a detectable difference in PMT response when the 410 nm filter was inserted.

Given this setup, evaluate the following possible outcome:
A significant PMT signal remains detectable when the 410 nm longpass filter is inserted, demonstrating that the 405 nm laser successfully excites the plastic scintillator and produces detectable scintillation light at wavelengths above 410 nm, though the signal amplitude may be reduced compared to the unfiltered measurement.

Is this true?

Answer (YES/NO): YES